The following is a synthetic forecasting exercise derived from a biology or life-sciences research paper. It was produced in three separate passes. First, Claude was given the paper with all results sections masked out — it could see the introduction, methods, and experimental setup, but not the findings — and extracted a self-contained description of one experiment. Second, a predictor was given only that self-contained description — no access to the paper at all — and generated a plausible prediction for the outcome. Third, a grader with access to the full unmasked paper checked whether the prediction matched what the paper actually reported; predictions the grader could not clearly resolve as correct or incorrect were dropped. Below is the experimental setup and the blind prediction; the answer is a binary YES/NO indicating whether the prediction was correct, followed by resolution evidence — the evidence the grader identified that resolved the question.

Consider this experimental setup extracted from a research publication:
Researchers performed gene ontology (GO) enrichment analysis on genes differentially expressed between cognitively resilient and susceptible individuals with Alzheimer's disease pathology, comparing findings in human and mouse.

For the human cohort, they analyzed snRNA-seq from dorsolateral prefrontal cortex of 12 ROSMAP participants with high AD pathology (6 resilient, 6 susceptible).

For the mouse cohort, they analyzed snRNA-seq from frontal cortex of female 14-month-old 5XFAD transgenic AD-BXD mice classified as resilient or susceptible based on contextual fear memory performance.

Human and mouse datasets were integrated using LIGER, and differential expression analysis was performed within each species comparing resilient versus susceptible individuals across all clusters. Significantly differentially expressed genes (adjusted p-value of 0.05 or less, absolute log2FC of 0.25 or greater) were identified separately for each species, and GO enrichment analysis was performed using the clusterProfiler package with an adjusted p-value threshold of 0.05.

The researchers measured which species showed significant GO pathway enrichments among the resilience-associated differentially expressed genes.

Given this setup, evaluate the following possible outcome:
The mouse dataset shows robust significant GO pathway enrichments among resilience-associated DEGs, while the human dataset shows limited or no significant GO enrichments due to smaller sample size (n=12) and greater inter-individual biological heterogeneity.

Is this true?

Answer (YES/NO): YES